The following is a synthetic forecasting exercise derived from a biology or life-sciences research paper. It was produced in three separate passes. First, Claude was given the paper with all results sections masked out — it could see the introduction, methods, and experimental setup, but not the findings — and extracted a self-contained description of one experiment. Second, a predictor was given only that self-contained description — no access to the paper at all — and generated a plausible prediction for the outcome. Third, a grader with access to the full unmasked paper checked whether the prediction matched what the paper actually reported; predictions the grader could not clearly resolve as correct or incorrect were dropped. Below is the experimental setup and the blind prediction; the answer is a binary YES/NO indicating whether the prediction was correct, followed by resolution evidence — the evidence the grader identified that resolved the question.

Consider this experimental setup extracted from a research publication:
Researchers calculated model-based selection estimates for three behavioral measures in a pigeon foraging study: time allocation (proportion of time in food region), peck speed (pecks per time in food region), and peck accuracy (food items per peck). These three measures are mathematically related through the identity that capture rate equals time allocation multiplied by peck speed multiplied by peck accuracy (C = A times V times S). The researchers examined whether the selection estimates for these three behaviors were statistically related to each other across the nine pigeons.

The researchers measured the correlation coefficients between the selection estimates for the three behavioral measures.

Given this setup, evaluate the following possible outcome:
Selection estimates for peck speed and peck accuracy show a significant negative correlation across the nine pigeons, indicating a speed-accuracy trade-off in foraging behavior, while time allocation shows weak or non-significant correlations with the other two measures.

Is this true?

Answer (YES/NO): NO